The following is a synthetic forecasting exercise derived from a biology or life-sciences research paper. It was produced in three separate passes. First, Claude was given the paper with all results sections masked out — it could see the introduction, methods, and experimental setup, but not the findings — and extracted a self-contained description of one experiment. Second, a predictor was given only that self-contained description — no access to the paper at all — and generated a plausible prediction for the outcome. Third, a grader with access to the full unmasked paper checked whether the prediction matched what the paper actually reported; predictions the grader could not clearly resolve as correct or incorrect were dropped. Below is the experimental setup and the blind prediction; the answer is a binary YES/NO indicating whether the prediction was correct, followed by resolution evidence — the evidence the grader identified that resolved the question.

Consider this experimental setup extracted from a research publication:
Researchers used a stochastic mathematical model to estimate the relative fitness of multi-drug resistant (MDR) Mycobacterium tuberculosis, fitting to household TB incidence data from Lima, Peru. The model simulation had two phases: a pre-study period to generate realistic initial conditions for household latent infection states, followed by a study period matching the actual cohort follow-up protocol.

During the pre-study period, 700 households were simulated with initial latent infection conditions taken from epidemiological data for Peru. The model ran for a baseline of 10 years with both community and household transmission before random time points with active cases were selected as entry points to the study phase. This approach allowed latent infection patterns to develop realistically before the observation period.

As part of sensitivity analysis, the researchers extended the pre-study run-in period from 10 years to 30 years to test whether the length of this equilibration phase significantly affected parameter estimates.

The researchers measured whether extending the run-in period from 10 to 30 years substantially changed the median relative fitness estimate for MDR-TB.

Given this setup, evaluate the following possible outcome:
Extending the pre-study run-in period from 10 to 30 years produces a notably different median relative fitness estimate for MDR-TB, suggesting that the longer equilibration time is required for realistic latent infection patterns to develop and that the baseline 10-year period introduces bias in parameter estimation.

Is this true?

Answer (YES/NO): NO